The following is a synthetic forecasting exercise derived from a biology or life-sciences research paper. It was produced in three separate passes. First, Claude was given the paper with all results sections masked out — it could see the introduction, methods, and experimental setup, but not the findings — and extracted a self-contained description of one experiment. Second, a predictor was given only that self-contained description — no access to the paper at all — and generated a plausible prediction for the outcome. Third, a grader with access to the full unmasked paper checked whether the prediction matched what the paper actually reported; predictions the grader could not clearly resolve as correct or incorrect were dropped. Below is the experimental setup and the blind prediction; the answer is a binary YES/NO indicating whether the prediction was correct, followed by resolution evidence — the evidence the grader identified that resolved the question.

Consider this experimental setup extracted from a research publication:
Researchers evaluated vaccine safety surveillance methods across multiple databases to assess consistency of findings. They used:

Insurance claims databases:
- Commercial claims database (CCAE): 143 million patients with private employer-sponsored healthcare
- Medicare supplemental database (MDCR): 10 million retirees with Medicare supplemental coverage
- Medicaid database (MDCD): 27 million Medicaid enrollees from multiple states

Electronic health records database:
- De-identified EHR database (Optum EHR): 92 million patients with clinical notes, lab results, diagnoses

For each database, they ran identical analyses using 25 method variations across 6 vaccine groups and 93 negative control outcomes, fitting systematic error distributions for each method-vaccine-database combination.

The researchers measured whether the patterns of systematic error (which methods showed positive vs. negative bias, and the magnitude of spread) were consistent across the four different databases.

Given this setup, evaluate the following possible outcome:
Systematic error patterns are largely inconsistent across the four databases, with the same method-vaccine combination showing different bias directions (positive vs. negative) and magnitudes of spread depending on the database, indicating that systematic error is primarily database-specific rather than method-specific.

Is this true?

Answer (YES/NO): NO